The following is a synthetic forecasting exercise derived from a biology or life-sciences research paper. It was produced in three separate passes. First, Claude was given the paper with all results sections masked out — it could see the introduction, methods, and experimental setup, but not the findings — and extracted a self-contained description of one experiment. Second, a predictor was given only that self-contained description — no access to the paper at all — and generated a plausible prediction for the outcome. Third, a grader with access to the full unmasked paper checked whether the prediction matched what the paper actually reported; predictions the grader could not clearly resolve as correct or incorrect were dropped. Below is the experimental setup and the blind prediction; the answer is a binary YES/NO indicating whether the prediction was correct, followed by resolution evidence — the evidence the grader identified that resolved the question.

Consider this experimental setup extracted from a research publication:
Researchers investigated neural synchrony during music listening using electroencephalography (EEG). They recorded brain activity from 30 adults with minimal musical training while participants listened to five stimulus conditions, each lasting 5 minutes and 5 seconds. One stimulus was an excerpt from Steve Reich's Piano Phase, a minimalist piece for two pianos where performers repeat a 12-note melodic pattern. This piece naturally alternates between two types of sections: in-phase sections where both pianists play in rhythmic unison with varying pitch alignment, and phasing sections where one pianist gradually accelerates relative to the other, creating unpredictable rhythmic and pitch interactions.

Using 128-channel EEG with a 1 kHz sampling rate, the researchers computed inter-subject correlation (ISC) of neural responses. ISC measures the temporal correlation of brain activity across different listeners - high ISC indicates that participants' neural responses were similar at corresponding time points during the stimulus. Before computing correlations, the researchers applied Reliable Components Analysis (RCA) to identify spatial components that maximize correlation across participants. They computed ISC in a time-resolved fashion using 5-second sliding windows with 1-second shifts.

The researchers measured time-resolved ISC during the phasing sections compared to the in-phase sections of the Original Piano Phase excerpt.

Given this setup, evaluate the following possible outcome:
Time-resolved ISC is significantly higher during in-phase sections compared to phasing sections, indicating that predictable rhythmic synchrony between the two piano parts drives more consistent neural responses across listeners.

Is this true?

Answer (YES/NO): NO